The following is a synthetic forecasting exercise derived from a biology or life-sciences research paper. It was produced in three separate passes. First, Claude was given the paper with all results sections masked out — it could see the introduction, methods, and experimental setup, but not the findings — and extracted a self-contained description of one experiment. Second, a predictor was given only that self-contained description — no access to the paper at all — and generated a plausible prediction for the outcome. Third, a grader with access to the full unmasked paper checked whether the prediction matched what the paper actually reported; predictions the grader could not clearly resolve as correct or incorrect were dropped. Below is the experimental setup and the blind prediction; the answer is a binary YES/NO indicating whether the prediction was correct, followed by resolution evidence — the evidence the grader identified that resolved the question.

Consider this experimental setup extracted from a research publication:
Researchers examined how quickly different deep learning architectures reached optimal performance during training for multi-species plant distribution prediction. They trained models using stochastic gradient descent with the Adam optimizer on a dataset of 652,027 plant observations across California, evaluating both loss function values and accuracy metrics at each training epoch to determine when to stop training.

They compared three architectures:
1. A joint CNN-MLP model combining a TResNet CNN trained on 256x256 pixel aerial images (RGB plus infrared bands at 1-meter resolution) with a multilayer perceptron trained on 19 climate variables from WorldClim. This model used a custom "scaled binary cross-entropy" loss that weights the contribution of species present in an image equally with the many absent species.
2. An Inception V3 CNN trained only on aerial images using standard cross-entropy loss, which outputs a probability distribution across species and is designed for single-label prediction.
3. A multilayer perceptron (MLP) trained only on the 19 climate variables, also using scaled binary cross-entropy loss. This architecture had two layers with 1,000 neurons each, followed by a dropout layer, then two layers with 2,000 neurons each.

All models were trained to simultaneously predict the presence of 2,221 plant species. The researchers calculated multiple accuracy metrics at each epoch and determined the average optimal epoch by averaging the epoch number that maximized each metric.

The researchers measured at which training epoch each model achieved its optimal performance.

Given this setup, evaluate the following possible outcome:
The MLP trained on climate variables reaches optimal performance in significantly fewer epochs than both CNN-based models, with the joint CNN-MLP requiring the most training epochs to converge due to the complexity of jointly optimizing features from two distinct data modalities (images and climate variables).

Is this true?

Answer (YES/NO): NO